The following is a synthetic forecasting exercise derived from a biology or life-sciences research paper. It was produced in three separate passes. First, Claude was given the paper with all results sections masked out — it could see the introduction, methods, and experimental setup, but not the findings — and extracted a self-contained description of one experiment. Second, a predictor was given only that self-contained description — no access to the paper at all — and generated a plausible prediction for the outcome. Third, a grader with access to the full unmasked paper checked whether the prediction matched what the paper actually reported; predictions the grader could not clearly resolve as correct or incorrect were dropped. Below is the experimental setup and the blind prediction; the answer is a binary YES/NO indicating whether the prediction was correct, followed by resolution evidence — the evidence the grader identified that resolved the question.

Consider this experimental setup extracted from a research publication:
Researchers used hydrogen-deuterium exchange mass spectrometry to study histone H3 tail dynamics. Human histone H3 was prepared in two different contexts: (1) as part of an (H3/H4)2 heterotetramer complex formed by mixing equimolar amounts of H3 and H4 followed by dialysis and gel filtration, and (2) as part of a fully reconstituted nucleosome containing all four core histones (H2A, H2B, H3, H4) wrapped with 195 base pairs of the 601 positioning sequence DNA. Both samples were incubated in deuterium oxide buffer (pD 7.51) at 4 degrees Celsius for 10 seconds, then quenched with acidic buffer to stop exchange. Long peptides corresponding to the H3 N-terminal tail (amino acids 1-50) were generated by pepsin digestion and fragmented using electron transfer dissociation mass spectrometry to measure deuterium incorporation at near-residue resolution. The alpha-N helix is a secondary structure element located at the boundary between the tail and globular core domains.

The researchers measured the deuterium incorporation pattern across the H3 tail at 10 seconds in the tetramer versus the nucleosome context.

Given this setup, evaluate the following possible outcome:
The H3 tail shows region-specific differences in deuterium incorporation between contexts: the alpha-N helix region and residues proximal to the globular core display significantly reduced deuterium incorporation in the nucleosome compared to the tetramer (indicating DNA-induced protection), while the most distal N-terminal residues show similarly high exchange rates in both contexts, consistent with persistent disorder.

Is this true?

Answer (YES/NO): NO